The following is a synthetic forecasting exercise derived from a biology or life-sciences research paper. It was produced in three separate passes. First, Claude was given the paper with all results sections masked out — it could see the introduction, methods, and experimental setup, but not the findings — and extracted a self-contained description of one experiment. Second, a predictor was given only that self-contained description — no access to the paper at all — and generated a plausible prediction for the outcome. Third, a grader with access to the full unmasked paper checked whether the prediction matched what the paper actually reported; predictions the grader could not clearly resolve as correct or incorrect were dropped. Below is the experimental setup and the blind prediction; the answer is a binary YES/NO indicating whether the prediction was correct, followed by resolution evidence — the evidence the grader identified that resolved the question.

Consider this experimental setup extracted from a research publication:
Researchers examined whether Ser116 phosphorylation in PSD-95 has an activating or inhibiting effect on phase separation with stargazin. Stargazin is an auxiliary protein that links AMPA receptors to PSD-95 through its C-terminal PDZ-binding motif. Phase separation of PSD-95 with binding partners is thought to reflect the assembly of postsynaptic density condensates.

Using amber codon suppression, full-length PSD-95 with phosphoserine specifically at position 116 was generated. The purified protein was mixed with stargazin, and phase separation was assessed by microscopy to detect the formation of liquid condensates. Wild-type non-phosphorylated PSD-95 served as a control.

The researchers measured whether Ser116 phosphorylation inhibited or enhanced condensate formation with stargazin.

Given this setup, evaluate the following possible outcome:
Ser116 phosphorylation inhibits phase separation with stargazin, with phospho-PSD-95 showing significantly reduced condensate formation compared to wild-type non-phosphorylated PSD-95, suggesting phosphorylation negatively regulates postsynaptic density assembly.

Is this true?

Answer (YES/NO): NO